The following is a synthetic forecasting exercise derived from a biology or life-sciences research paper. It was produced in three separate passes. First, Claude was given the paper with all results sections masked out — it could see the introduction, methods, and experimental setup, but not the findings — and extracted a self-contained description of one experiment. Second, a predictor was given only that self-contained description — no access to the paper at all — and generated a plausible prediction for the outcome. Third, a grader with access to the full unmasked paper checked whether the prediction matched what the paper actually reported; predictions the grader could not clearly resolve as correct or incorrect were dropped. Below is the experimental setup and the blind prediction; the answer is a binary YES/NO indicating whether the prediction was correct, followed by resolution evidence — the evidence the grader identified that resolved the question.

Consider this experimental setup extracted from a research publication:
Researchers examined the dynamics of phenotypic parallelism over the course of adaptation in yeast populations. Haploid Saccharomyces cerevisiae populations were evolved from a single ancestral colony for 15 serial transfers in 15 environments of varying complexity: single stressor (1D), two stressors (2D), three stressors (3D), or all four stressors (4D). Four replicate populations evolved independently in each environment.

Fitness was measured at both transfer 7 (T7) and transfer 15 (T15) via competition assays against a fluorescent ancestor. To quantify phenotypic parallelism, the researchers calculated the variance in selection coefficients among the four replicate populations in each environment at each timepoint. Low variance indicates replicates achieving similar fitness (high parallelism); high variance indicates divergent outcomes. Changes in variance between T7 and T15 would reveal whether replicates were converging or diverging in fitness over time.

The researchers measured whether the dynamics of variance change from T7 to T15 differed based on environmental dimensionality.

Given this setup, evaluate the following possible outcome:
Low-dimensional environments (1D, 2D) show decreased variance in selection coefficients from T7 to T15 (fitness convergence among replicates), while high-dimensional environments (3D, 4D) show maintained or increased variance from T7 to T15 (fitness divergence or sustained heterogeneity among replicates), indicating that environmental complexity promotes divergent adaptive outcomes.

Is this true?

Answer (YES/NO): NO